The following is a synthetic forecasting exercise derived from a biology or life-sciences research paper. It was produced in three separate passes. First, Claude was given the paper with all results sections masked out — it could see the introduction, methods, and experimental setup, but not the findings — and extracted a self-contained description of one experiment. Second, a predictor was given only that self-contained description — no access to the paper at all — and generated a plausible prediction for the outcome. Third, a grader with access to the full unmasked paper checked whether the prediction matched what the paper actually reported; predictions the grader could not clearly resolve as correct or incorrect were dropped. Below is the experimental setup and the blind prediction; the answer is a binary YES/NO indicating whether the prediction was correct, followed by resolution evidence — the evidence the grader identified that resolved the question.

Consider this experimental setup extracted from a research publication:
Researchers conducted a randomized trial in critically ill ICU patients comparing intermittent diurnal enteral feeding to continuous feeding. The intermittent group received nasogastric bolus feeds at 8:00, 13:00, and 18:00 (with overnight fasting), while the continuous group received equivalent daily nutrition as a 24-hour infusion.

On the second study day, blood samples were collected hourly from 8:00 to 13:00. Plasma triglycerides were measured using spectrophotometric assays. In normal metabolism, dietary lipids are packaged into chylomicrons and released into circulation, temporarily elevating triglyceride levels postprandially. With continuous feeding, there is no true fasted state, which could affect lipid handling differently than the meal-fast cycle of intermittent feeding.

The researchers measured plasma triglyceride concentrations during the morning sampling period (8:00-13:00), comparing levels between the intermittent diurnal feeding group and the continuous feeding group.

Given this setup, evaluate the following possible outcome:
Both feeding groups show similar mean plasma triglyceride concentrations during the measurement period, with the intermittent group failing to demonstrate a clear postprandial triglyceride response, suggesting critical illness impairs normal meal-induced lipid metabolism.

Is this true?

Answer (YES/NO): YES